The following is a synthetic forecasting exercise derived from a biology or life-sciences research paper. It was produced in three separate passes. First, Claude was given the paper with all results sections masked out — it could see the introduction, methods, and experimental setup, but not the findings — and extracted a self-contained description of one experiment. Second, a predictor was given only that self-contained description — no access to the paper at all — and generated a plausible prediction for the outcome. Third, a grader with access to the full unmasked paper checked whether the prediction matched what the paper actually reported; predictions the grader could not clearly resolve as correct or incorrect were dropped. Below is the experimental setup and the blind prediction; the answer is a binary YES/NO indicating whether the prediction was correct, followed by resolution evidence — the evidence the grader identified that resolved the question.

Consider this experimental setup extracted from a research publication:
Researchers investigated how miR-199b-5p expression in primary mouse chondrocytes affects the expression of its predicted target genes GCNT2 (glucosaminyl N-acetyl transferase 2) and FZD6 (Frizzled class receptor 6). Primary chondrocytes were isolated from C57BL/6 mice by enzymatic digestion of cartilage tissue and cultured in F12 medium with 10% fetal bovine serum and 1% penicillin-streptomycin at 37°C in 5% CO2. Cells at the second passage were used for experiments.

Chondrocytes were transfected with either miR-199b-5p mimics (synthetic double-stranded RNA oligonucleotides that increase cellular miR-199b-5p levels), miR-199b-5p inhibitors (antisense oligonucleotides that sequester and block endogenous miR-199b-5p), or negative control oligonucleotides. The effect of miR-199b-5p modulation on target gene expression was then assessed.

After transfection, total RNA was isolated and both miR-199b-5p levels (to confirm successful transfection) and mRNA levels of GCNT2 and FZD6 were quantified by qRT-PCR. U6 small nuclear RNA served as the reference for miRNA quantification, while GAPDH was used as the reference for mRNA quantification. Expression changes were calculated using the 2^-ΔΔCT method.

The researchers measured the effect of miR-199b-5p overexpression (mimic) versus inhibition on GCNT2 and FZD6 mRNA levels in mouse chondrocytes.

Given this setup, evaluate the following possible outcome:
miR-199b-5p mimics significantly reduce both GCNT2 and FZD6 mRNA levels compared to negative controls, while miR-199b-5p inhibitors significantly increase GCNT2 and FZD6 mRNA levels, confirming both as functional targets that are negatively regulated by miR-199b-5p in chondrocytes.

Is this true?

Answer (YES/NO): YES